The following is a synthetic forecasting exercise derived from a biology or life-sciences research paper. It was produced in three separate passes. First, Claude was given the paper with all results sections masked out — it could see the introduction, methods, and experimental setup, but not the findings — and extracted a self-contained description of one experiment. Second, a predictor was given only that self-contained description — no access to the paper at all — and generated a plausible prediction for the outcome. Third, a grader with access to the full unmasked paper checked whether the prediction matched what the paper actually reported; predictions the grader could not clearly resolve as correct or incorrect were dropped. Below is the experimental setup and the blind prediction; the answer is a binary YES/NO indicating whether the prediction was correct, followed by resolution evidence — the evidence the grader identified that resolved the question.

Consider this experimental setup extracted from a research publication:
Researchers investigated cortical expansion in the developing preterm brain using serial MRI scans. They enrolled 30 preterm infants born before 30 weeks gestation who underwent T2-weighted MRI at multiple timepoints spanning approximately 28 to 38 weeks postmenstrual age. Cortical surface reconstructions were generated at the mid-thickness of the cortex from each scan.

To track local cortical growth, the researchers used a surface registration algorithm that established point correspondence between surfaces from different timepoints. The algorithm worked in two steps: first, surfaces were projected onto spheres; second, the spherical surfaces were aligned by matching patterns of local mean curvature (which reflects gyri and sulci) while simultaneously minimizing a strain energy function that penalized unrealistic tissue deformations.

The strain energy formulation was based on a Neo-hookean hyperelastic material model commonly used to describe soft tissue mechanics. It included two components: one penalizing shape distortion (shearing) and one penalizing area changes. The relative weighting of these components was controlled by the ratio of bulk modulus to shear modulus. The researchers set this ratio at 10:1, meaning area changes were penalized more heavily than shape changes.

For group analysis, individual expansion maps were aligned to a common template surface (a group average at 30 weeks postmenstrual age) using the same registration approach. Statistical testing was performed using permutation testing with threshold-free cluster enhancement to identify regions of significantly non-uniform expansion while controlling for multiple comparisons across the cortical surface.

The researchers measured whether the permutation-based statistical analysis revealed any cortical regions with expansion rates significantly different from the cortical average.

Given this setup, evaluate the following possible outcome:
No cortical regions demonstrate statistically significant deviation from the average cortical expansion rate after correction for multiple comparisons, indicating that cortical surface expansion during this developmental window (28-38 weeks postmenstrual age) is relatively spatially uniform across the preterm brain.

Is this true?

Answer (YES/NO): NO